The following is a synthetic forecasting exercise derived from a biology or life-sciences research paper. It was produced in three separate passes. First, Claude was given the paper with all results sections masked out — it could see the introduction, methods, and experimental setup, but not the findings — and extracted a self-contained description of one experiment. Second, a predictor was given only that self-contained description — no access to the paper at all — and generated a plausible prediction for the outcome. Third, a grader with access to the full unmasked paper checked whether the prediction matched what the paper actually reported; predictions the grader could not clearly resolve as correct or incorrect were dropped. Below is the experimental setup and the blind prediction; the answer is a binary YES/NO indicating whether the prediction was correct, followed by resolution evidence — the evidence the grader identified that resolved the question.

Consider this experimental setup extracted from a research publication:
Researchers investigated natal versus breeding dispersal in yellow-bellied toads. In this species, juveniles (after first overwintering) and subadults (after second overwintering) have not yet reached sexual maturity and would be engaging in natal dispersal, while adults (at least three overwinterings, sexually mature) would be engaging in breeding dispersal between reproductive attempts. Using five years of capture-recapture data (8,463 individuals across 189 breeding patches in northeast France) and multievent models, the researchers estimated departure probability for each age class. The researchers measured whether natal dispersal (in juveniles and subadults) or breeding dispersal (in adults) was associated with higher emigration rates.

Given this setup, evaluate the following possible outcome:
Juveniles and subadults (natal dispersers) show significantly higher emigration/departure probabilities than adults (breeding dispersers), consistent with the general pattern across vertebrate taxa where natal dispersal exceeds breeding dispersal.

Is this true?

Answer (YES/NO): NO